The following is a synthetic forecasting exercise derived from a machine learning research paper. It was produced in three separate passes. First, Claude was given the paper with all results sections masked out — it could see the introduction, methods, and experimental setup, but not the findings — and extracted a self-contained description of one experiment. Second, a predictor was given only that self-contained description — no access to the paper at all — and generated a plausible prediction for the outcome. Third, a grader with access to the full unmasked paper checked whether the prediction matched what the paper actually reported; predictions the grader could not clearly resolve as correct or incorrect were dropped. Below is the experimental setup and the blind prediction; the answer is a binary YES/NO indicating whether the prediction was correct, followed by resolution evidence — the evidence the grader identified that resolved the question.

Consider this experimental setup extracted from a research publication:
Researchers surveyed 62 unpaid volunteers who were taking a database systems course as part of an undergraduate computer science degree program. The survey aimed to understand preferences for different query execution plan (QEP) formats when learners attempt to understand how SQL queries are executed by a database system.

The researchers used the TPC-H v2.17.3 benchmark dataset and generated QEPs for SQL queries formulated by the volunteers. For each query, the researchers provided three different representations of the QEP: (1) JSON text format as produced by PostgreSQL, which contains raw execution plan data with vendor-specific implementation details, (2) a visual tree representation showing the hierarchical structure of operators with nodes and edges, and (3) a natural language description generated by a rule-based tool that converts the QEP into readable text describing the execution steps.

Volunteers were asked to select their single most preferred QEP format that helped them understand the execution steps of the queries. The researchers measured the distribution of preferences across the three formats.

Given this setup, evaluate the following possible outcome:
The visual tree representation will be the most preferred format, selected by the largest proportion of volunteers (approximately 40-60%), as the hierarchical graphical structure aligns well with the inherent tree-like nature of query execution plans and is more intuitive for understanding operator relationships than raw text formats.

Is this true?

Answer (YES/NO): NO